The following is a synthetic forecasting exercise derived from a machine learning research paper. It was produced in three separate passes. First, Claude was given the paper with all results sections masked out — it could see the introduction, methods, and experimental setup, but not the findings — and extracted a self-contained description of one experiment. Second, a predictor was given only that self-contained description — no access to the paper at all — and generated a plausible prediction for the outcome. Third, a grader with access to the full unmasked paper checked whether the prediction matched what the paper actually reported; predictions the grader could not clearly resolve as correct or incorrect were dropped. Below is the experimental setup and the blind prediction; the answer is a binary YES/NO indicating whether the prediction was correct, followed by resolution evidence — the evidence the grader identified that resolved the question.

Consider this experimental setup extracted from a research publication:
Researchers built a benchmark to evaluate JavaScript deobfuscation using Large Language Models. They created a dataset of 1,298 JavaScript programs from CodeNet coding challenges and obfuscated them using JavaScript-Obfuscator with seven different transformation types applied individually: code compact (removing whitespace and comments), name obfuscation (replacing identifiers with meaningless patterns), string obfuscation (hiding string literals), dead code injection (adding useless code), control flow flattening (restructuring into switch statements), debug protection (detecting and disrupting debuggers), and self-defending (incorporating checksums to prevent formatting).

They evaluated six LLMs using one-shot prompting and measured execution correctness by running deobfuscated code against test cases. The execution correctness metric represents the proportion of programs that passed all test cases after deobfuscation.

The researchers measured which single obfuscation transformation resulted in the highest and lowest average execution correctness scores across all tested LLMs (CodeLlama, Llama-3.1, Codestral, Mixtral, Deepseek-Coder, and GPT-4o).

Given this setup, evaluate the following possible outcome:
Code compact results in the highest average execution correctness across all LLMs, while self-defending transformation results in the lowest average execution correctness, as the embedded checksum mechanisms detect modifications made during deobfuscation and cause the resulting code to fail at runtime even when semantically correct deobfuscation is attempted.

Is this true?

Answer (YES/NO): NO